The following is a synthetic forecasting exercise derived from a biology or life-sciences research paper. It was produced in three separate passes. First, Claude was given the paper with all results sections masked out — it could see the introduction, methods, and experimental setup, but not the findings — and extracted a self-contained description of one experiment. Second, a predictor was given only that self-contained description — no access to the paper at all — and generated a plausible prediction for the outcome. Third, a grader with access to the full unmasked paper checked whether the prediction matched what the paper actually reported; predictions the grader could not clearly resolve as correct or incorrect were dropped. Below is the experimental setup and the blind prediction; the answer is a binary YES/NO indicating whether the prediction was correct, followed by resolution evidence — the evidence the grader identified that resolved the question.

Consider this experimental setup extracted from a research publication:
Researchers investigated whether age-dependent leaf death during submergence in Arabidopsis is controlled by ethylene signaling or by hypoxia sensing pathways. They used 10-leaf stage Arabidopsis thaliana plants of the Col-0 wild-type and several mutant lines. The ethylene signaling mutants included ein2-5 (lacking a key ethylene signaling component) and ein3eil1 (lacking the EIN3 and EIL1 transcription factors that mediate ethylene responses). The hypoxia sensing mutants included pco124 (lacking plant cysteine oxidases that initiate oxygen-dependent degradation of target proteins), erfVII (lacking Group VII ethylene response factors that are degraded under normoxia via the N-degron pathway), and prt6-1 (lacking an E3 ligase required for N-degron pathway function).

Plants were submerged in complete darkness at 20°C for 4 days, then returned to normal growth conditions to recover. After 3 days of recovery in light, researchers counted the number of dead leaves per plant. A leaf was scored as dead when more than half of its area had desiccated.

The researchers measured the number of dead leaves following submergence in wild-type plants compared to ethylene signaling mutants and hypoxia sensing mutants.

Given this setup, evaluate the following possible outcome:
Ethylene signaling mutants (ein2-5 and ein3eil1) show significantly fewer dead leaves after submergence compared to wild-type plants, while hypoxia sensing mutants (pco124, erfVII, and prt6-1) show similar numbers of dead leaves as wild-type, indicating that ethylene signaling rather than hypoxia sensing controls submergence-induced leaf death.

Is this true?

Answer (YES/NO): NO